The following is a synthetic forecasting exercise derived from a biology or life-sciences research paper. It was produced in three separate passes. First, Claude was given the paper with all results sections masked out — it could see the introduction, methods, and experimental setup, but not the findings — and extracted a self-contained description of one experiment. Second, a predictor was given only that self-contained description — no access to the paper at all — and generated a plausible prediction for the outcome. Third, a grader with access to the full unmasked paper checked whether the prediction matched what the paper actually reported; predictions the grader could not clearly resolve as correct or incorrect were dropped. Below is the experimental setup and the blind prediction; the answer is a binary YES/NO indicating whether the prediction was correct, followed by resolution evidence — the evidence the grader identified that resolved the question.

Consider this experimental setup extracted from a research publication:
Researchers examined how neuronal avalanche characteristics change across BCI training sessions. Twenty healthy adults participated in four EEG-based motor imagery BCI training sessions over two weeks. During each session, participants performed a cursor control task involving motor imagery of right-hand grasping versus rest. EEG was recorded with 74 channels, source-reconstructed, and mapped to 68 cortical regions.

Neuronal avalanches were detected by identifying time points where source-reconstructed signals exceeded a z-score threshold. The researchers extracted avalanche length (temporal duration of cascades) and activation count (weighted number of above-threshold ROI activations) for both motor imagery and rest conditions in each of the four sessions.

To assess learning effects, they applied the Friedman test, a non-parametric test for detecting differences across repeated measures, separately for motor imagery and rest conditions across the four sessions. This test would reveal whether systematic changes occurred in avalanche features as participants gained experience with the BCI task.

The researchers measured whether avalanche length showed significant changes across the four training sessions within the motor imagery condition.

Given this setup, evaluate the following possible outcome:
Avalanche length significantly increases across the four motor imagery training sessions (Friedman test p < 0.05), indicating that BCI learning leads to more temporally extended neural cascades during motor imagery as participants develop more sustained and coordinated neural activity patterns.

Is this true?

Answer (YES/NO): YES